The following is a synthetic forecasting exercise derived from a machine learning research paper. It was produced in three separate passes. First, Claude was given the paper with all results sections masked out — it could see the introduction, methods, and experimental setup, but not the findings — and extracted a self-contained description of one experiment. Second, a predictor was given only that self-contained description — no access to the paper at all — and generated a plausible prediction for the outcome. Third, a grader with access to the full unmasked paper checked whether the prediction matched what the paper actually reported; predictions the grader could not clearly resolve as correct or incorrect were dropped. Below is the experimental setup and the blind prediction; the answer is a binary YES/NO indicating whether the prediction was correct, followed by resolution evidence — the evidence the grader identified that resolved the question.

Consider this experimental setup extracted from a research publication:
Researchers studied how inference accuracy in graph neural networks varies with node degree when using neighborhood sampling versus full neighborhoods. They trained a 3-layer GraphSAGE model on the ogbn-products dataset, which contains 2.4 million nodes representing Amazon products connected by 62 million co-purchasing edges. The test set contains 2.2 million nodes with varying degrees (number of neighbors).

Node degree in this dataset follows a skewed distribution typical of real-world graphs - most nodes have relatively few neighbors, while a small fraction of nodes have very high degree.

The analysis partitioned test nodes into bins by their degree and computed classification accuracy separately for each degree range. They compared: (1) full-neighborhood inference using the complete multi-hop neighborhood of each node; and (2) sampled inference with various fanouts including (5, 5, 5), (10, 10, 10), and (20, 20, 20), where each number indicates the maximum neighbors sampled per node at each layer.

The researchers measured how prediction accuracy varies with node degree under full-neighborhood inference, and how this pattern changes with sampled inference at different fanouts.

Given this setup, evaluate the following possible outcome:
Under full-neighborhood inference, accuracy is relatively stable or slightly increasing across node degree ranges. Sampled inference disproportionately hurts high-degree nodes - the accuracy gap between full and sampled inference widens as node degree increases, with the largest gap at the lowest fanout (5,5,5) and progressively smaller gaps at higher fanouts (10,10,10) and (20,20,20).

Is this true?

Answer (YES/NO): NO